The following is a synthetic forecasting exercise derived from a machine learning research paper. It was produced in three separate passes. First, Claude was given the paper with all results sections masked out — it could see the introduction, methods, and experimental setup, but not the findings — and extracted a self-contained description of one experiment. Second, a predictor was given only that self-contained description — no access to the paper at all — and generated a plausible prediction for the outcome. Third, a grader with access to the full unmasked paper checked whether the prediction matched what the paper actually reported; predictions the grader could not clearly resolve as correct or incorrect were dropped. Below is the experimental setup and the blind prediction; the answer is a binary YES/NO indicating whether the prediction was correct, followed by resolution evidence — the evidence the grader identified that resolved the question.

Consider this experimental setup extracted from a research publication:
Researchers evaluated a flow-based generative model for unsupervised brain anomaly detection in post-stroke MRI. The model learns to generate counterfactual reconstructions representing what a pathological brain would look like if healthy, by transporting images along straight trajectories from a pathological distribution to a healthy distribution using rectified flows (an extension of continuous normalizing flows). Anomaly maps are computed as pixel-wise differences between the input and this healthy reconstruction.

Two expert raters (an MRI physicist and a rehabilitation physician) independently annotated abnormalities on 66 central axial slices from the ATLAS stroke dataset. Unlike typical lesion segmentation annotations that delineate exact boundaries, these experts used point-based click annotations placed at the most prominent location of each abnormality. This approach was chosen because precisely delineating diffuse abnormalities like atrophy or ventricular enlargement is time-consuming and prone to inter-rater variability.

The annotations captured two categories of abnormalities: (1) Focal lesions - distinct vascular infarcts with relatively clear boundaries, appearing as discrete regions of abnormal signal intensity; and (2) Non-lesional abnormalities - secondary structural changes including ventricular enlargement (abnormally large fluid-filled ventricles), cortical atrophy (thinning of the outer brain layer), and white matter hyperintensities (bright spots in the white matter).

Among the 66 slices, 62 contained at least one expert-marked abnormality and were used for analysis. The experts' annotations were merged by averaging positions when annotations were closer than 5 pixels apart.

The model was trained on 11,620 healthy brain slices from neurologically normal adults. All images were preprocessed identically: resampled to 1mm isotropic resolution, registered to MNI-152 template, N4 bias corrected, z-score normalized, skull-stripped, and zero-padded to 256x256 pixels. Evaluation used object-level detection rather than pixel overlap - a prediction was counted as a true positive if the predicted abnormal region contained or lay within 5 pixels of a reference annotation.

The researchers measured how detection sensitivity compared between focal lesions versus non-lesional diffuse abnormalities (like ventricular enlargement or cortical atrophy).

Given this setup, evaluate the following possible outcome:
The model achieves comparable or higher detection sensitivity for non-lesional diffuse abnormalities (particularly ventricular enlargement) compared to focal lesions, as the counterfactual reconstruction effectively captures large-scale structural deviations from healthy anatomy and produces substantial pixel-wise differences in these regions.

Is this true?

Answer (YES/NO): NO